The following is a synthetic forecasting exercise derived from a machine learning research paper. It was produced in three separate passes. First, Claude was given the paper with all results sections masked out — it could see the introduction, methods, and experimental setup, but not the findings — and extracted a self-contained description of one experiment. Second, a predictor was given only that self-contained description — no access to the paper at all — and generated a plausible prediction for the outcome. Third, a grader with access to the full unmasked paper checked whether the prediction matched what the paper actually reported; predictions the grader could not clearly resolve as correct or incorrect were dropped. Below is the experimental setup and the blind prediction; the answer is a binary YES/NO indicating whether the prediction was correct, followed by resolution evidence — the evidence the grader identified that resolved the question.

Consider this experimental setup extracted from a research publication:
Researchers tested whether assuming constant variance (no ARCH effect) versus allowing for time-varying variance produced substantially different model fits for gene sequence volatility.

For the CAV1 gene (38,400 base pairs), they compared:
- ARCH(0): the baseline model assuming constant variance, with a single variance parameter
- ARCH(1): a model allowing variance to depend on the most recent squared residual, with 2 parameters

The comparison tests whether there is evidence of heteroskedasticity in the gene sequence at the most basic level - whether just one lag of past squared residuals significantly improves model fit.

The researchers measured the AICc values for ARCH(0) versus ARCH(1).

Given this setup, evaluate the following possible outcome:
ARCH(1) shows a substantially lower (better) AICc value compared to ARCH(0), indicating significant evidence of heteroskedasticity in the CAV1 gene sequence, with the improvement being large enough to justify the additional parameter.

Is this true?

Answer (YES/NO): NO